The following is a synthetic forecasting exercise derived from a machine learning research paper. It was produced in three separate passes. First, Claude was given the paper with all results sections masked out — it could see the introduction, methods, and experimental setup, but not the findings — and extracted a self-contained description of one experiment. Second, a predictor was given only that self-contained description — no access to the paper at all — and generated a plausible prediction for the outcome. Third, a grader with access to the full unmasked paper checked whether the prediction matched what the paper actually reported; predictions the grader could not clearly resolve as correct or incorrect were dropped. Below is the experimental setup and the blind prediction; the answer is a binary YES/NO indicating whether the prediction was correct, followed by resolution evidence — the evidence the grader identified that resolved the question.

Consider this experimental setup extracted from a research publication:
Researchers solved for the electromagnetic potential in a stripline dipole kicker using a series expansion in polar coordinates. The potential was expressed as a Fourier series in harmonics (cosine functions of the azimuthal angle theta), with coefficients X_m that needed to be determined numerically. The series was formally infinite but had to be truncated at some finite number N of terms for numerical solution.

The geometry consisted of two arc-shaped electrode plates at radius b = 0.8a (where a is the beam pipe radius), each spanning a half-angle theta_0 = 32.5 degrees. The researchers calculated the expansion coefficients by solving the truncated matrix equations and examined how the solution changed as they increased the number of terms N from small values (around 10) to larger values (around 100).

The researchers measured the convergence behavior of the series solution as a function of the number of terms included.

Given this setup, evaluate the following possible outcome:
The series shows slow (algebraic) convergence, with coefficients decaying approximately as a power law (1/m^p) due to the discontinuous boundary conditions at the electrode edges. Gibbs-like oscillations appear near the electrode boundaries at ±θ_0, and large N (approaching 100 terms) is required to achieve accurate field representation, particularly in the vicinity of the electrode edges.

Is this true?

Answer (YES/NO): YES